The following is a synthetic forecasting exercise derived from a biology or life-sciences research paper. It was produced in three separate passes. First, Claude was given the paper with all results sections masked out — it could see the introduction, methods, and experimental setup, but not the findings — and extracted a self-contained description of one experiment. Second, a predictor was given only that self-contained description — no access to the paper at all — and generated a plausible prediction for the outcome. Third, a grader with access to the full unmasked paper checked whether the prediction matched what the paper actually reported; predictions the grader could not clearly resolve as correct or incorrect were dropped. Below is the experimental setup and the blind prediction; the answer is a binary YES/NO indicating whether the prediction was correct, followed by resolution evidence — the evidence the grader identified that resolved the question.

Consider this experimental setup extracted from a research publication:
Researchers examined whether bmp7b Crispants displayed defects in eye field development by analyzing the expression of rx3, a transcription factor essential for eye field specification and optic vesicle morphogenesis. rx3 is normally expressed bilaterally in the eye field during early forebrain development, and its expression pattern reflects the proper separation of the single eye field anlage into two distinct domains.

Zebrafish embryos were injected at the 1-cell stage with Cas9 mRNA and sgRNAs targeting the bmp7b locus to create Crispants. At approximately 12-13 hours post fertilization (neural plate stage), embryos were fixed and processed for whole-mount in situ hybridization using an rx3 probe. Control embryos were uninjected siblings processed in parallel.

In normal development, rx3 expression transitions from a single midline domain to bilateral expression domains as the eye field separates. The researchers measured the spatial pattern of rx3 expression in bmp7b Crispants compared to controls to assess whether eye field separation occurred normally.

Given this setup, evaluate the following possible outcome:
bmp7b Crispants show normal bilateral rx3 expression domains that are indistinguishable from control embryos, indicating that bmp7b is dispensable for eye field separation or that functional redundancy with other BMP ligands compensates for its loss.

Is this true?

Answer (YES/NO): NO